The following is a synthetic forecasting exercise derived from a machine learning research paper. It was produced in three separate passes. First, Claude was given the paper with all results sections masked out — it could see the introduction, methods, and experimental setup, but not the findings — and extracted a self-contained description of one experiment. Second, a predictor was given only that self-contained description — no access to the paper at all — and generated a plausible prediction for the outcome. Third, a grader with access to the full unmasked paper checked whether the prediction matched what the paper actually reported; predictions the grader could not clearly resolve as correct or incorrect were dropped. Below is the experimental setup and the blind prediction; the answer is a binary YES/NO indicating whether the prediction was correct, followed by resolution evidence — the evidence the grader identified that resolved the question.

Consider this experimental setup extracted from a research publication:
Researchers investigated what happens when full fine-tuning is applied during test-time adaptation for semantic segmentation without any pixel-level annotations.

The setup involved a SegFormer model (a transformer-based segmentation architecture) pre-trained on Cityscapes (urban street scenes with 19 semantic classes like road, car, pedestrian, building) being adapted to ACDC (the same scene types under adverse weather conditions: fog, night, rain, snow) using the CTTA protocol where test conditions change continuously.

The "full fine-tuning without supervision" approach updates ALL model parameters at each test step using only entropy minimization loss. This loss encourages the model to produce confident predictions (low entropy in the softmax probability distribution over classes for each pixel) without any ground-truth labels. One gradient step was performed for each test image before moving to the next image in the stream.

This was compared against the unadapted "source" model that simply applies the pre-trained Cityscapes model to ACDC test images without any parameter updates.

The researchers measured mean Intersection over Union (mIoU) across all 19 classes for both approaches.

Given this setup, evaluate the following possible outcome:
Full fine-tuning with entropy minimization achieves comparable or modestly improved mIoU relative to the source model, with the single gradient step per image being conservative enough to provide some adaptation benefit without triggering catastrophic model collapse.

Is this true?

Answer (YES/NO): NO